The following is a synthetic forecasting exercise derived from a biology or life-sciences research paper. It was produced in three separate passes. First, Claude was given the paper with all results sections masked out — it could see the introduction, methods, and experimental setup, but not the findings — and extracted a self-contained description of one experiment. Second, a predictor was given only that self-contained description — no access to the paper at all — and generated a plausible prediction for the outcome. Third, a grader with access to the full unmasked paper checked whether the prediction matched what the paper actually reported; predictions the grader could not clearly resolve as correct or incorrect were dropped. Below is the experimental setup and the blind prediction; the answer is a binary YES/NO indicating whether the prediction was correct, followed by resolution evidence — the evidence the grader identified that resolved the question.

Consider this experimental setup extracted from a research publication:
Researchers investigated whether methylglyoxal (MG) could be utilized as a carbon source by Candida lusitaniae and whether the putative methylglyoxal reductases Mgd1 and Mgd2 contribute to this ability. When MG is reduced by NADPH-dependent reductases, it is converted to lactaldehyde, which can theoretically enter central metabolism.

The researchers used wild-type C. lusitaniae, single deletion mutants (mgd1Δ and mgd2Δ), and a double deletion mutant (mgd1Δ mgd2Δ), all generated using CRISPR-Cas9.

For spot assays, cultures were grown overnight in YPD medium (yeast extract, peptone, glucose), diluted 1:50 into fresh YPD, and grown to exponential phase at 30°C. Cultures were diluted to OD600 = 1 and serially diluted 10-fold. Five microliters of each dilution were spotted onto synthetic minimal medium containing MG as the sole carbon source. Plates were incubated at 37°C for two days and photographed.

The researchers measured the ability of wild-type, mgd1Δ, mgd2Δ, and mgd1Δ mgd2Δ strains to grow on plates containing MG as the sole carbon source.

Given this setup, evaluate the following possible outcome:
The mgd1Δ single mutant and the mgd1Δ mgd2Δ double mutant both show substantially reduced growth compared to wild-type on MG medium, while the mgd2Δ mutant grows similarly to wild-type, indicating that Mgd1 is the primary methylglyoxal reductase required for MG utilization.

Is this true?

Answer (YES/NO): NO